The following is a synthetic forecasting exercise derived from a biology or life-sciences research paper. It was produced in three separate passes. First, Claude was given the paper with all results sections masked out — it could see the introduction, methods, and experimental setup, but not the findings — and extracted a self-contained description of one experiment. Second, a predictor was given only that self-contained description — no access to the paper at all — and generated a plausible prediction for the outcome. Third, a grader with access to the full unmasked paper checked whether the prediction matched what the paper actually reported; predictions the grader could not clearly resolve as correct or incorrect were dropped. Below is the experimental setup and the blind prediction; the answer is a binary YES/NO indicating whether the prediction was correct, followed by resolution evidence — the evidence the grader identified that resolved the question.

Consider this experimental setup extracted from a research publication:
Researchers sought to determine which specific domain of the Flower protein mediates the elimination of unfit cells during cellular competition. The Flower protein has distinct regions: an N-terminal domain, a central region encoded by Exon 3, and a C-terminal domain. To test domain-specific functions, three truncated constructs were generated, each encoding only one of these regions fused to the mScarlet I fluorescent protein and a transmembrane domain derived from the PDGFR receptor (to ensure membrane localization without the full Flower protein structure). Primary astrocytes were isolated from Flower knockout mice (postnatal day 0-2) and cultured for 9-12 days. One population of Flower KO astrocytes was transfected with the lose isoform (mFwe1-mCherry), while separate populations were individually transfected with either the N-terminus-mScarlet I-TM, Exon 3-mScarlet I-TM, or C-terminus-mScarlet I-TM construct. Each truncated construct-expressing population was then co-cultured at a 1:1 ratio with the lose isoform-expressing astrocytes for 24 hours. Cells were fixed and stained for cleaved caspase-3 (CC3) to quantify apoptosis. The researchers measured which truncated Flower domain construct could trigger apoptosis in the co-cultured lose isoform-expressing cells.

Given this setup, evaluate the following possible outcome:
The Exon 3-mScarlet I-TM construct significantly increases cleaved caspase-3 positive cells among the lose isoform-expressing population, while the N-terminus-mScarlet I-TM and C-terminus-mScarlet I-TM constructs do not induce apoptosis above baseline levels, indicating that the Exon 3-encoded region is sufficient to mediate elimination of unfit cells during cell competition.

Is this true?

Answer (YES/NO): NO